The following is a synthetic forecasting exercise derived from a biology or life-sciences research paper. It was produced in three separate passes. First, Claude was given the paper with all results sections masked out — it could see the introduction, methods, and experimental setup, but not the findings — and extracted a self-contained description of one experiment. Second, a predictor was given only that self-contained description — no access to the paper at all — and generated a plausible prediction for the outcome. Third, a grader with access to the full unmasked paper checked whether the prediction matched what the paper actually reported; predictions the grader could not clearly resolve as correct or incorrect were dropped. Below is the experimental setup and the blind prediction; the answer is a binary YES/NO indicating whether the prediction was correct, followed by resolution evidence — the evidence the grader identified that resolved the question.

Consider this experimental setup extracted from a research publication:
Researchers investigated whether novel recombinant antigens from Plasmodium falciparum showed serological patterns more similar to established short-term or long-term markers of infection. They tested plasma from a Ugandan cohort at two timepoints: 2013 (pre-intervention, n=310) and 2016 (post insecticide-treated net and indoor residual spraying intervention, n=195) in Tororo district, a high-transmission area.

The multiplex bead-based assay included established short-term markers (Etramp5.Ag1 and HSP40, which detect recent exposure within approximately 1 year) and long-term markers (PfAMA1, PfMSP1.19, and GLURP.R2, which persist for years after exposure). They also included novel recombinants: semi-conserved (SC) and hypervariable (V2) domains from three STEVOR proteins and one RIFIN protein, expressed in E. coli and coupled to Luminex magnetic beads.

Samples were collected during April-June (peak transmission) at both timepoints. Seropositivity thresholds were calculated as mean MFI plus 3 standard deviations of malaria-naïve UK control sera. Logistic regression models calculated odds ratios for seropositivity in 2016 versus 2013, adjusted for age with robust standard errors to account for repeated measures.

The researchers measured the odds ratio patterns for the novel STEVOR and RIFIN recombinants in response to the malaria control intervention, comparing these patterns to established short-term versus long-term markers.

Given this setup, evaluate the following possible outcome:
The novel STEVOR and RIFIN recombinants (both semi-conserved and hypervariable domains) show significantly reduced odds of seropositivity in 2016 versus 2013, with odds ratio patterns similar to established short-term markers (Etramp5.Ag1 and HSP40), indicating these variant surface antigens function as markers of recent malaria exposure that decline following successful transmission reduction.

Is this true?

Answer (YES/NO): YES